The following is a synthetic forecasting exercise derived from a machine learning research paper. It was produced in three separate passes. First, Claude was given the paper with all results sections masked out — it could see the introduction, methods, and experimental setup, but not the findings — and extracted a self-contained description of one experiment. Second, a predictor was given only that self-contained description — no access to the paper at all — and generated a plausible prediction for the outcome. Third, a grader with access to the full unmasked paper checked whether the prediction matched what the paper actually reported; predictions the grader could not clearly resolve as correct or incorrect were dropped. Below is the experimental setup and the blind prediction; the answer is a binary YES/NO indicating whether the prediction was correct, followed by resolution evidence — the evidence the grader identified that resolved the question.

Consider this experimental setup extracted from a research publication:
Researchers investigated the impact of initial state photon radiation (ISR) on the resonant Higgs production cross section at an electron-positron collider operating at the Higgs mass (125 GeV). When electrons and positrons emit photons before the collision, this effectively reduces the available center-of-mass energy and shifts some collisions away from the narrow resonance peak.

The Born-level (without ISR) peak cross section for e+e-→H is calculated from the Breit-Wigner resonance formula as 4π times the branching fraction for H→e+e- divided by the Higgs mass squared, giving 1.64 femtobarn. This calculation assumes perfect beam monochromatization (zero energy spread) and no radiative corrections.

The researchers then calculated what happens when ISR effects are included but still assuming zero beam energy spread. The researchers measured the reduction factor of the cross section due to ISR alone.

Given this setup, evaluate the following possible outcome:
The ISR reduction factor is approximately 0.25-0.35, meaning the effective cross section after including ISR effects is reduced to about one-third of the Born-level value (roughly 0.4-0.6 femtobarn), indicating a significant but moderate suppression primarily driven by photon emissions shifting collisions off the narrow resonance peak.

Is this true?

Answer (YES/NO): YES